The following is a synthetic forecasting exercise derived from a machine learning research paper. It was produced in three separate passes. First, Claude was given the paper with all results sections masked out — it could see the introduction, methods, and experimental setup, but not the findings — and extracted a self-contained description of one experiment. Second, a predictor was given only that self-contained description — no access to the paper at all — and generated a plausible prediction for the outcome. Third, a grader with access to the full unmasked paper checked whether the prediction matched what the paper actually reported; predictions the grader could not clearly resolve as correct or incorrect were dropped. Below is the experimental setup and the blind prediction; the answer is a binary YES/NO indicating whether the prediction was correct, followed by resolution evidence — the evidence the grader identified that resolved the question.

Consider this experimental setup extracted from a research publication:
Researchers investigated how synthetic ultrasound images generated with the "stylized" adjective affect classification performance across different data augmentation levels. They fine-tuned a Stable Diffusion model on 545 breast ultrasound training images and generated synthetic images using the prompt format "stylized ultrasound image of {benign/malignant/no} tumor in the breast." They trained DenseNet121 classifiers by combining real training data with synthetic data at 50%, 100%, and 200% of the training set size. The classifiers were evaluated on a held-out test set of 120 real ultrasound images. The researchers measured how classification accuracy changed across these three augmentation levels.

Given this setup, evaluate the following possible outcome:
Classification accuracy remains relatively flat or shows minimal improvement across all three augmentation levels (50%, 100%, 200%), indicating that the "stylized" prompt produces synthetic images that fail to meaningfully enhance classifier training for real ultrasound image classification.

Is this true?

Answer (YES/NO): NO